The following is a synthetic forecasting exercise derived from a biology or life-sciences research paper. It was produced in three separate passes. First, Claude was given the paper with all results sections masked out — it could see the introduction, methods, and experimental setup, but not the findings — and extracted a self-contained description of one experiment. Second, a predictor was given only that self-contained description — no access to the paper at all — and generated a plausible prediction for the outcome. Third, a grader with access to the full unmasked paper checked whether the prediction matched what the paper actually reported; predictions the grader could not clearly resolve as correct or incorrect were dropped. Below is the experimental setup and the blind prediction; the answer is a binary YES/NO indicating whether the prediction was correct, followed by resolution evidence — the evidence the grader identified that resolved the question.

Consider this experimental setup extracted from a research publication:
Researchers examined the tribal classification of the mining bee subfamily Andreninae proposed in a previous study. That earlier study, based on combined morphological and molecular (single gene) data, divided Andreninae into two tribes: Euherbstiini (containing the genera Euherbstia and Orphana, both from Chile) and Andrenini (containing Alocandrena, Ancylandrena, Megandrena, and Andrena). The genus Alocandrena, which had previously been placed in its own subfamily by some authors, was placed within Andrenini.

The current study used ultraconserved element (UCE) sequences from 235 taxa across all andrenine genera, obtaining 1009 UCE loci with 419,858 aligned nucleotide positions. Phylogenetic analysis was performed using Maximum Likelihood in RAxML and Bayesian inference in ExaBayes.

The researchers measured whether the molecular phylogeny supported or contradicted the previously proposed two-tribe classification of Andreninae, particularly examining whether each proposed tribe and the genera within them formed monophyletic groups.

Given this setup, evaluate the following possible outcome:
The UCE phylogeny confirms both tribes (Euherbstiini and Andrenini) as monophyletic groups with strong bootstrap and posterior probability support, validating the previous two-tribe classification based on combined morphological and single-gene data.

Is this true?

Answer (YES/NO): YES